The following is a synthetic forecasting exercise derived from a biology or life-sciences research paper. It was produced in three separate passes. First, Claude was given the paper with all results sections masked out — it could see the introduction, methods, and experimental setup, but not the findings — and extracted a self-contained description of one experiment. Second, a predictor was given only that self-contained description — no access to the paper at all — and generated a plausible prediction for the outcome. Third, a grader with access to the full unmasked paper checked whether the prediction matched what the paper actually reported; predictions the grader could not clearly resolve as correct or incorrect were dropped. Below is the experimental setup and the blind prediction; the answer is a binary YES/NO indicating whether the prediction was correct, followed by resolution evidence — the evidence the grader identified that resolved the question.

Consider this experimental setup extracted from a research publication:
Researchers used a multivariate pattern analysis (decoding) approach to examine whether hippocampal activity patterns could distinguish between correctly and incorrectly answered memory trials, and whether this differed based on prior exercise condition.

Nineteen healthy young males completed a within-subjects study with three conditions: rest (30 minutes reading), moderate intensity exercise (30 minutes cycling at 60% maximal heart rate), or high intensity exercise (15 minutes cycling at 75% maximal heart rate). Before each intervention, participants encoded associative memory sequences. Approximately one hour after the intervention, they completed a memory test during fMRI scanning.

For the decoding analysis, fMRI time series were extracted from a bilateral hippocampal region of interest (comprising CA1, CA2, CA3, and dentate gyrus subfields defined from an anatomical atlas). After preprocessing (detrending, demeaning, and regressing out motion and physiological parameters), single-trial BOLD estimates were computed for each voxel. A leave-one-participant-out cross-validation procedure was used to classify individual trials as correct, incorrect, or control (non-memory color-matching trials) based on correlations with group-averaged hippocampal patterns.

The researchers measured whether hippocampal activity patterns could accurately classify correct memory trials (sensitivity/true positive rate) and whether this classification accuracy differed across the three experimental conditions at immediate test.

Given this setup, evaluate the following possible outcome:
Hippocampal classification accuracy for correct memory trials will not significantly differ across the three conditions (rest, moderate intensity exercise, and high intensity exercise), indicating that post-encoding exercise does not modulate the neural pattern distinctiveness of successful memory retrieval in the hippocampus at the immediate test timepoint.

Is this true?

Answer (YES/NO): NO